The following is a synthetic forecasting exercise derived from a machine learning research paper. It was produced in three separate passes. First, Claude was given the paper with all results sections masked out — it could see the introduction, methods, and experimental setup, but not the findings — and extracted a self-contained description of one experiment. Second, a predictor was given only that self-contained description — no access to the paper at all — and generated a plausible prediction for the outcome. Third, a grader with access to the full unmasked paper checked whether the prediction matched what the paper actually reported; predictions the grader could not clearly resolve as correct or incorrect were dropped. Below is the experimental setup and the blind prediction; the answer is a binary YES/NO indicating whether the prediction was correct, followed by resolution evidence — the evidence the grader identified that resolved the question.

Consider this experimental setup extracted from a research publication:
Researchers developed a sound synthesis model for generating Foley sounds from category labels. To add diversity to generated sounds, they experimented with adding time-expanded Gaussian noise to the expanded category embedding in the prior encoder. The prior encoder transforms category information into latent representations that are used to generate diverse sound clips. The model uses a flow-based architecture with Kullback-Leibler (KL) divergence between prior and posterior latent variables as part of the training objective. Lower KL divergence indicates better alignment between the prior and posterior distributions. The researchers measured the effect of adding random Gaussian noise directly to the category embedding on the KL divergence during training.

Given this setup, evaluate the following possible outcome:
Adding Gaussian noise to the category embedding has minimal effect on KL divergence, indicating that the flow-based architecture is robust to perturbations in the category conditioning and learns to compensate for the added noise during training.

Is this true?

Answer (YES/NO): NO